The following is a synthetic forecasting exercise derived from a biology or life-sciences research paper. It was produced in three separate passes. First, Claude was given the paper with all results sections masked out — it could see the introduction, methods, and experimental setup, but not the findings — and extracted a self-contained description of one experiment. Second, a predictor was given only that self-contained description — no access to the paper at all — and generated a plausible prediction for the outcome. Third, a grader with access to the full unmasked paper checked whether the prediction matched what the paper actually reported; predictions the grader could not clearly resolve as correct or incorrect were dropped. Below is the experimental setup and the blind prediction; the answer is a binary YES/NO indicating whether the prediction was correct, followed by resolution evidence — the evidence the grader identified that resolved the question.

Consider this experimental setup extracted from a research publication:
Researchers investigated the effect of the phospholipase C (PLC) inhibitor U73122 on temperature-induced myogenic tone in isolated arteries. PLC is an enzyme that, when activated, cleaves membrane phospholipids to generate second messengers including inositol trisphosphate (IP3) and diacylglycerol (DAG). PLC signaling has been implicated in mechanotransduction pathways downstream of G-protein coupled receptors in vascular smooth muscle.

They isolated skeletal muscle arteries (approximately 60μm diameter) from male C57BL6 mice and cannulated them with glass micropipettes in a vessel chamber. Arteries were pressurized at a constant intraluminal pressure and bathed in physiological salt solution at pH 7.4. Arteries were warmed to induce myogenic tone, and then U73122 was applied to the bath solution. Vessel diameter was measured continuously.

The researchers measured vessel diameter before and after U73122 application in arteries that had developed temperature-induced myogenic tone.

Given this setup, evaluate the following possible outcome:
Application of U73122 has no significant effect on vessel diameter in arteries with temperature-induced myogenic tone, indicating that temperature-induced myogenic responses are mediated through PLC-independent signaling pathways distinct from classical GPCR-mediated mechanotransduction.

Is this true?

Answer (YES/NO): NO